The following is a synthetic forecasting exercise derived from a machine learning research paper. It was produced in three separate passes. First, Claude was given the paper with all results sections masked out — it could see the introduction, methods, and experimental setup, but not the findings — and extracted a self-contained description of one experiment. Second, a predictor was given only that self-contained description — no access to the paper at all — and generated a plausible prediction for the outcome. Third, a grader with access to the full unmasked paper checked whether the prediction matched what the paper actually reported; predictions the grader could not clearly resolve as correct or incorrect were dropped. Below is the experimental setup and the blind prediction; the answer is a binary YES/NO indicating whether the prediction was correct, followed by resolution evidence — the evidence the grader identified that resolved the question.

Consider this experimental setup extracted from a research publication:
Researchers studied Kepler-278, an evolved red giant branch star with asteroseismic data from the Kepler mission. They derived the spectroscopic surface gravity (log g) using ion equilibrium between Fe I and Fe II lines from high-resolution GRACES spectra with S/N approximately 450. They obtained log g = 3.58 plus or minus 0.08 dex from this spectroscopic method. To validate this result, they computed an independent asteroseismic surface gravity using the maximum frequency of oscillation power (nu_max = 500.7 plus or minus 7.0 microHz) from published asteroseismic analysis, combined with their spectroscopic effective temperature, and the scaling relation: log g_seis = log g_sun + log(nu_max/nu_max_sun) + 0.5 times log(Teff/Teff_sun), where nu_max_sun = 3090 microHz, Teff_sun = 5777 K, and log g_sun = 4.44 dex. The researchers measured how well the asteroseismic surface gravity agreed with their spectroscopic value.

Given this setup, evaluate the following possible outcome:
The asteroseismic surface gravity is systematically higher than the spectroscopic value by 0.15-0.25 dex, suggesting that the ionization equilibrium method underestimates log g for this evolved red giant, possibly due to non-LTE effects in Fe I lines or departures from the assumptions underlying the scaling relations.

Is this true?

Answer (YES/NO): NO